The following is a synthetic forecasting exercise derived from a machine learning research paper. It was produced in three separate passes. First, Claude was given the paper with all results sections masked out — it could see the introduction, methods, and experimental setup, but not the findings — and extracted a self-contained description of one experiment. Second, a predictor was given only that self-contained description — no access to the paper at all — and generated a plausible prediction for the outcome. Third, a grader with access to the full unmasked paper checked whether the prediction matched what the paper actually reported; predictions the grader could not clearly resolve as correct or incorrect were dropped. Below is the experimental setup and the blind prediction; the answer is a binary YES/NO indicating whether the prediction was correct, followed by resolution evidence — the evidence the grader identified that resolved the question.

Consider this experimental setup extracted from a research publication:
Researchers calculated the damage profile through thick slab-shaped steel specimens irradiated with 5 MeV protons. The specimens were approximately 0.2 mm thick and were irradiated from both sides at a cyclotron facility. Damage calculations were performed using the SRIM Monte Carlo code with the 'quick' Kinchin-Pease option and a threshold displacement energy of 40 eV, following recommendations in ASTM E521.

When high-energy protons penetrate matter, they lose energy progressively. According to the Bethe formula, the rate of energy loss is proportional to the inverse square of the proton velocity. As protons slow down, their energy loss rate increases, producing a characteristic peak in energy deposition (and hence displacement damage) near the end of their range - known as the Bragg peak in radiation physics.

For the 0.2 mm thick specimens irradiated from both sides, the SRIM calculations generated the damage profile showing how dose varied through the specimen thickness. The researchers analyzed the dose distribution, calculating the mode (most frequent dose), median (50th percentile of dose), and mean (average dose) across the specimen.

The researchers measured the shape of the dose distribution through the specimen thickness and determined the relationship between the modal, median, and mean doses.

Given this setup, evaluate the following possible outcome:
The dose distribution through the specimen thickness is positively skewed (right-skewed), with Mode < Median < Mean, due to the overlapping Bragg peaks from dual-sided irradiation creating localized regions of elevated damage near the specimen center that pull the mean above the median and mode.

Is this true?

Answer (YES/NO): NO